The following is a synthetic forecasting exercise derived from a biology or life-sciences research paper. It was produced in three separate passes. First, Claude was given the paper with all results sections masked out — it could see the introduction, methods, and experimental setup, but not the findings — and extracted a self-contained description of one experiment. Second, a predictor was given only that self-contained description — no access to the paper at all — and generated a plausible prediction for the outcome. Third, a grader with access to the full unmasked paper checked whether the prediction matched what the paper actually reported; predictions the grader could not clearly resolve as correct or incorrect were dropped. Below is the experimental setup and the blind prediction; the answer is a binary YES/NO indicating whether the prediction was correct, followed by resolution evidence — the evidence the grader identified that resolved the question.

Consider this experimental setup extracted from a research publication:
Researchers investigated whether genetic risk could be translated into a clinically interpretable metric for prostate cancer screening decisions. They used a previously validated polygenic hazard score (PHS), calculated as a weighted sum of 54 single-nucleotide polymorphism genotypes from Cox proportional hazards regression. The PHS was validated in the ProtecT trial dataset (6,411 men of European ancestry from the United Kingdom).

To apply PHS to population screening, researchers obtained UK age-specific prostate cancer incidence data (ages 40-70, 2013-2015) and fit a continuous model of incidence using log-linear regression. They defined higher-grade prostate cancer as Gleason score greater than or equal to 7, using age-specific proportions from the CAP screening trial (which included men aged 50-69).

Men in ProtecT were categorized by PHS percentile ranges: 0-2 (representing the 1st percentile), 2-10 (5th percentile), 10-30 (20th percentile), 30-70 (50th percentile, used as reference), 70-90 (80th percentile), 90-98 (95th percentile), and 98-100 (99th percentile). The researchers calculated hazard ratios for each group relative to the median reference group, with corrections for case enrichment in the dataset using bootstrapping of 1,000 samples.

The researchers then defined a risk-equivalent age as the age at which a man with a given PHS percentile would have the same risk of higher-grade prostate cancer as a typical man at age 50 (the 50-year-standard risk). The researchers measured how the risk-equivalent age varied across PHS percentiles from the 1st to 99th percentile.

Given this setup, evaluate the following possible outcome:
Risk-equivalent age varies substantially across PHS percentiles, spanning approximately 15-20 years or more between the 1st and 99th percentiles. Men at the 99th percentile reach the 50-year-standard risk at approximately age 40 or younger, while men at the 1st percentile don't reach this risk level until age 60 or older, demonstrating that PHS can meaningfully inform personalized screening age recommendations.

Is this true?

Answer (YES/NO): YES